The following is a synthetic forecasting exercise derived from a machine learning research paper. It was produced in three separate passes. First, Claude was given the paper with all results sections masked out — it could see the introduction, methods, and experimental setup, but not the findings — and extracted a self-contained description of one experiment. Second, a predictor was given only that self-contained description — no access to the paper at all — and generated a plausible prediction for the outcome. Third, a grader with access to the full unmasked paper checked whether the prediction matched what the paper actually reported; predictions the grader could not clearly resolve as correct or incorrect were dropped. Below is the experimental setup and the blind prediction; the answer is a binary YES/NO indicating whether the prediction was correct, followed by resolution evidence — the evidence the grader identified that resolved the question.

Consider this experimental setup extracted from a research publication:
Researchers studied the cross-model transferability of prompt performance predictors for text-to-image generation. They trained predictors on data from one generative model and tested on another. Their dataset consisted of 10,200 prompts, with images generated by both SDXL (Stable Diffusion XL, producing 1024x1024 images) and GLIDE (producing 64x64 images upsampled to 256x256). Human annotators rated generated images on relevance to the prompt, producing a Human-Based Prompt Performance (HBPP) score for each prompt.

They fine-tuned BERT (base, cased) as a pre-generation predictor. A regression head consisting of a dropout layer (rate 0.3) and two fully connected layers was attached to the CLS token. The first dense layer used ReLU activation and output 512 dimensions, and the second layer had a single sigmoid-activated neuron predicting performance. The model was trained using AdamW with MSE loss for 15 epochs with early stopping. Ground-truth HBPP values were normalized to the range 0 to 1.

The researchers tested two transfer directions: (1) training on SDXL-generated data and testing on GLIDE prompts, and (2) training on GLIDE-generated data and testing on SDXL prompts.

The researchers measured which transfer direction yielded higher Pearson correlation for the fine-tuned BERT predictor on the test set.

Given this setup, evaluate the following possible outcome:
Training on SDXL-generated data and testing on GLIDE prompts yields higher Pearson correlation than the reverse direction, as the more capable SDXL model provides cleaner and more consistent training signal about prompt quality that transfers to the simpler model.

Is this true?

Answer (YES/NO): YES